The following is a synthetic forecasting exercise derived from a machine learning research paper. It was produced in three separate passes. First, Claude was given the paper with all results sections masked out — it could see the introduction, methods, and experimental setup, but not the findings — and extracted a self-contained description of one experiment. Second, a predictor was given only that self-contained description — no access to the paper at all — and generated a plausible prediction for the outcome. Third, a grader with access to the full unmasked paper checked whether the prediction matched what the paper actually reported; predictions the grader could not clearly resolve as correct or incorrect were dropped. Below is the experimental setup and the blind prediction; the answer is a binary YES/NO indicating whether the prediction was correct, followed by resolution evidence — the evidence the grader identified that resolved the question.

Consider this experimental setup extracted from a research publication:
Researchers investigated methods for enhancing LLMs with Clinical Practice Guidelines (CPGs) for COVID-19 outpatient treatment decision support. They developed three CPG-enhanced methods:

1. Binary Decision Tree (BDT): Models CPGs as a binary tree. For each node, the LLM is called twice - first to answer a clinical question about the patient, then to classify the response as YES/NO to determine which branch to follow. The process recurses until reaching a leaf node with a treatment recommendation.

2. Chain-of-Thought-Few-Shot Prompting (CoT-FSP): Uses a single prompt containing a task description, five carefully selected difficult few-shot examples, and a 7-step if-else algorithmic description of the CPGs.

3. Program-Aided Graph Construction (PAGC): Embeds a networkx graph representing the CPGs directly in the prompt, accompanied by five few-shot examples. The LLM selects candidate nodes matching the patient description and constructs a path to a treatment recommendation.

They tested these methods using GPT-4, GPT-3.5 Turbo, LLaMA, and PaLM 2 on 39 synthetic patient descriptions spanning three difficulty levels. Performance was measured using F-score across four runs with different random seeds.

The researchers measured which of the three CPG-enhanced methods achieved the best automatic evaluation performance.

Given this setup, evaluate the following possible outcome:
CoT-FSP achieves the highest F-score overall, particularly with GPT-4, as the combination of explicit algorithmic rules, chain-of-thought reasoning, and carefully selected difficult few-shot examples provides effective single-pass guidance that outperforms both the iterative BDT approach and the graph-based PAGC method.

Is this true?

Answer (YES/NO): NO